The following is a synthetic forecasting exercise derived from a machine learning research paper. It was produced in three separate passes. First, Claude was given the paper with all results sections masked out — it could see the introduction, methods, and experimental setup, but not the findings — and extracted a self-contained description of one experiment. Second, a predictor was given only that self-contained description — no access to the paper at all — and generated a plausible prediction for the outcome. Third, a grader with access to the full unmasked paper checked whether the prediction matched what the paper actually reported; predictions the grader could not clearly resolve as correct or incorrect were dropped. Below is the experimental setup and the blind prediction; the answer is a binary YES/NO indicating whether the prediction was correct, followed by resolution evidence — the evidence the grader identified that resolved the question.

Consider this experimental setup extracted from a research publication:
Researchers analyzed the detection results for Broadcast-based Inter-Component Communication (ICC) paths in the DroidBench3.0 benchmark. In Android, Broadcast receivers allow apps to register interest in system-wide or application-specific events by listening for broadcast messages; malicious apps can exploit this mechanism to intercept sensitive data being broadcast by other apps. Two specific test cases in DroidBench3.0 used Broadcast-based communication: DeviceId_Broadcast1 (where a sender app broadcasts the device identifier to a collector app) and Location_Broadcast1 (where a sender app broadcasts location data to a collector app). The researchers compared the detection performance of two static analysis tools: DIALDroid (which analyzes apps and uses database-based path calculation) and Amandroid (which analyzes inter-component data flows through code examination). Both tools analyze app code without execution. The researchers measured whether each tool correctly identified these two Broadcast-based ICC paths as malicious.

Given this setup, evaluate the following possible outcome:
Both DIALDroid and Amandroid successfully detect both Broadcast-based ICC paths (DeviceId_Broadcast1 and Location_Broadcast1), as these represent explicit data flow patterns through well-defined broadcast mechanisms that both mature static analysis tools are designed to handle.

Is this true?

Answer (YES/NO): NO